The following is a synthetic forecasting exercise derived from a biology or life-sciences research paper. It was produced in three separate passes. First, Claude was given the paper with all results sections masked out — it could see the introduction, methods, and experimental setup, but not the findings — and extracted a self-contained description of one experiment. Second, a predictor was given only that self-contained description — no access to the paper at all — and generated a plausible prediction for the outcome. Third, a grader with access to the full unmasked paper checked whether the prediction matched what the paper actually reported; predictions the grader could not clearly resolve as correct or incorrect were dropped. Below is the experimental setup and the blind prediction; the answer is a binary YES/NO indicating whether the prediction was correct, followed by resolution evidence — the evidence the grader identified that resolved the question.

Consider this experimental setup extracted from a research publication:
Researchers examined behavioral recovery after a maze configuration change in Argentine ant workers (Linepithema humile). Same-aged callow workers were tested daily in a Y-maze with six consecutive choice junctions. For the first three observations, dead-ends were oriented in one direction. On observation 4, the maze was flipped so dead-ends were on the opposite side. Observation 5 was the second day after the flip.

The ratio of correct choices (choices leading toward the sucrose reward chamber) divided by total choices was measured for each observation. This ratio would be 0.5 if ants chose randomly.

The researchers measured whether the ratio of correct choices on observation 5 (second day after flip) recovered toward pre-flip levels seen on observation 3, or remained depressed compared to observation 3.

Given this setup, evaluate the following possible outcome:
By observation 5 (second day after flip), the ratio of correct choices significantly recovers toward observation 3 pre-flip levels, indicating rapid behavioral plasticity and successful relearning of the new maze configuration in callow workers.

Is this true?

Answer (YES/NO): NO